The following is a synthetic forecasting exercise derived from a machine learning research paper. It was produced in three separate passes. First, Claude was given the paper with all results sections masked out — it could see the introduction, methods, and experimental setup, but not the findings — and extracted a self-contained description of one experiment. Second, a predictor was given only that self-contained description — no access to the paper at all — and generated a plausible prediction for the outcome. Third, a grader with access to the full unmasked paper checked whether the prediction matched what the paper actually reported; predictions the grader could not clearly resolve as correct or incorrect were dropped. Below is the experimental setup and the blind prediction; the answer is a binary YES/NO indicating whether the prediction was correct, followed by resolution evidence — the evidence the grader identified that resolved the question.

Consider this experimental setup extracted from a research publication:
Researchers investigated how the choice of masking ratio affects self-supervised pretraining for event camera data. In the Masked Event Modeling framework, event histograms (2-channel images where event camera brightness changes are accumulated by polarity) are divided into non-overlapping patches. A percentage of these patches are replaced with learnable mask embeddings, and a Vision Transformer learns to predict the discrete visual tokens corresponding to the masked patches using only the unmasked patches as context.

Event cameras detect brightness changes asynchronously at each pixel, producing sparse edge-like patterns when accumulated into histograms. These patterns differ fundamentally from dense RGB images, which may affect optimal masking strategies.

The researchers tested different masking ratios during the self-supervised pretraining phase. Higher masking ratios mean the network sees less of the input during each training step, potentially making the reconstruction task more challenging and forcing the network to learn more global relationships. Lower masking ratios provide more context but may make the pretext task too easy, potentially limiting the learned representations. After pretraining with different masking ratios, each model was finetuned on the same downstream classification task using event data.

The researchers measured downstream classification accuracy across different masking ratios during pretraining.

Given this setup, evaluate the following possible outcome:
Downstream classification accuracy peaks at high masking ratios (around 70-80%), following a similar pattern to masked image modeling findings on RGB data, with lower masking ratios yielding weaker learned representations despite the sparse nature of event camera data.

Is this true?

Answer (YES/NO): NO